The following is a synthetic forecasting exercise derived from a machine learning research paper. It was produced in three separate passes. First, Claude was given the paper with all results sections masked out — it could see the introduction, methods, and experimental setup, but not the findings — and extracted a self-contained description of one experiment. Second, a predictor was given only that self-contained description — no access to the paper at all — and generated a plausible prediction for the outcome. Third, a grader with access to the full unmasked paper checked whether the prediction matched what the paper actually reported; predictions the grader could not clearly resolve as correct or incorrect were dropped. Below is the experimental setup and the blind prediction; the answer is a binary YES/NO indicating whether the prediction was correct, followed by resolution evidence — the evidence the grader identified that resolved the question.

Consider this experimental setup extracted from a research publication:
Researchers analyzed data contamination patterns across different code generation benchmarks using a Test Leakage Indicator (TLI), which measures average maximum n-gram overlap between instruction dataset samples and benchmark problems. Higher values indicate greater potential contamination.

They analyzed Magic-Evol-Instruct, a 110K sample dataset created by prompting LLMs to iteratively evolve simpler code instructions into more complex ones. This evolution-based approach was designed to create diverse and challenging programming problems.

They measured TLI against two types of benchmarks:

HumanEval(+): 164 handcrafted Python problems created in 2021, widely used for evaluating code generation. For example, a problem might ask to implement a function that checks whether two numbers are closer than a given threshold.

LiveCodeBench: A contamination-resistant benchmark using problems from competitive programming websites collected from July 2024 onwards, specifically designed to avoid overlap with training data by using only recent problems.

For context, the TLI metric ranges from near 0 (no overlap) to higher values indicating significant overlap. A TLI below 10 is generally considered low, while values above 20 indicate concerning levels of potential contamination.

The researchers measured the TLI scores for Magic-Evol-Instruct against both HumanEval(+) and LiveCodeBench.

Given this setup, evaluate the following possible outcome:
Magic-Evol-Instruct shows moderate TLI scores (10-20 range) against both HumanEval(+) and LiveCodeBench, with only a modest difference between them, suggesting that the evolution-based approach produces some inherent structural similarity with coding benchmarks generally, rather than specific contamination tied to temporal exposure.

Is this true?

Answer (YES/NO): NO